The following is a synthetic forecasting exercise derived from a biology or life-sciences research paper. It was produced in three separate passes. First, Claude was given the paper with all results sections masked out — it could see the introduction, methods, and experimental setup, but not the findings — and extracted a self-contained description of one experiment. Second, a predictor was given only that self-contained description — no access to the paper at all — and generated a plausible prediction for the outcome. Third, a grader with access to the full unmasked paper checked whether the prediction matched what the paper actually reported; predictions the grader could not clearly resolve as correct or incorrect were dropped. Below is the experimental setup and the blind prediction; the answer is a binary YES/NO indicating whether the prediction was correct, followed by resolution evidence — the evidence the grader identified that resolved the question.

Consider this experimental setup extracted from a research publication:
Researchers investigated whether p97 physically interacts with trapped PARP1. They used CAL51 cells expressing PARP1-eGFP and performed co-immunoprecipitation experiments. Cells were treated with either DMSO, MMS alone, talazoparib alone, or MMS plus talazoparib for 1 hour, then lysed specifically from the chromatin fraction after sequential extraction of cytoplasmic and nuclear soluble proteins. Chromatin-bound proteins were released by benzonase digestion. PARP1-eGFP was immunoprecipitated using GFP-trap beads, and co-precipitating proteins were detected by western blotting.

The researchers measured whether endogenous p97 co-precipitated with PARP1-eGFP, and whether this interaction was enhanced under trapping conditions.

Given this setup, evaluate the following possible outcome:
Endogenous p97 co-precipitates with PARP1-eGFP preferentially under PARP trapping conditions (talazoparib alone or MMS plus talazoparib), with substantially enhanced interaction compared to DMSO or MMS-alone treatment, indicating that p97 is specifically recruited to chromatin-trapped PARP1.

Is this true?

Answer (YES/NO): YES